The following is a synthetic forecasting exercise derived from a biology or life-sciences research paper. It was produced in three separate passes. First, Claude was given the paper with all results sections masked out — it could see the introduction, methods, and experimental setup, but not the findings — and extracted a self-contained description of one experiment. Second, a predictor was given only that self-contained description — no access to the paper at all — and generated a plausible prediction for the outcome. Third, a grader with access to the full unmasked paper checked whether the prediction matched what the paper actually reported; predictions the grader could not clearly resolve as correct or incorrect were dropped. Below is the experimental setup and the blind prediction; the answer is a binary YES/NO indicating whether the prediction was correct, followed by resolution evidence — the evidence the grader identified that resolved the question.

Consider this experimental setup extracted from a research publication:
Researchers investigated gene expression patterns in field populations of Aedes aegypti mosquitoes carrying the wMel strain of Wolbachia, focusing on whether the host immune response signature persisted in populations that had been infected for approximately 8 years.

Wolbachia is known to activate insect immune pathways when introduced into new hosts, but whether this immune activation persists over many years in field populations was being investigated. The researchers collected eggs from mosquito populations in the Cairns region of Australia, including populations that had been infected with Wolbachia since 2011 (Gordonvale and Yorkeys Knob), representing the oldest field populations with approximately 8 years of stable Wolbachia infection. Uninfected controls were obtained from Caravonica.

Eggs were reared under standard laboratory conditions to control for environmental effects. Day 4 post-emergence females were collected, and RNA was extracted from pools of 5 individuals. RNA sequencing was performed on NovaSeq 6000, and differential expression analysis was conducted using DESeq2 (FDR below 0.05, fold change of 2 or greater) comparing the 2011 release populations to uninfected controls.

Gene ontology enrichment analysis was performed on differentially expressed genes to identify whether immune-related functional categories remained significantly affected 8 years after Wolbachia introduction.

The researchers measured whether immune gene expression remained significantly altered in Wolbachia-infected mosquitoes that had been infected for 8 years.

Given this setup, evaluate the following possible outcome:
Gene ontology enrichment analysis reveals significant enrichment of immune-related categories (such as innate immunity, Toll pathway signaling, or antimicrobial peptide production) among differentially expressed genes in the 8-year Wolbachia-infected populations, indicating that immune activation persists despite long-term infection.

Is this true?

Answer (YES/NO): YES